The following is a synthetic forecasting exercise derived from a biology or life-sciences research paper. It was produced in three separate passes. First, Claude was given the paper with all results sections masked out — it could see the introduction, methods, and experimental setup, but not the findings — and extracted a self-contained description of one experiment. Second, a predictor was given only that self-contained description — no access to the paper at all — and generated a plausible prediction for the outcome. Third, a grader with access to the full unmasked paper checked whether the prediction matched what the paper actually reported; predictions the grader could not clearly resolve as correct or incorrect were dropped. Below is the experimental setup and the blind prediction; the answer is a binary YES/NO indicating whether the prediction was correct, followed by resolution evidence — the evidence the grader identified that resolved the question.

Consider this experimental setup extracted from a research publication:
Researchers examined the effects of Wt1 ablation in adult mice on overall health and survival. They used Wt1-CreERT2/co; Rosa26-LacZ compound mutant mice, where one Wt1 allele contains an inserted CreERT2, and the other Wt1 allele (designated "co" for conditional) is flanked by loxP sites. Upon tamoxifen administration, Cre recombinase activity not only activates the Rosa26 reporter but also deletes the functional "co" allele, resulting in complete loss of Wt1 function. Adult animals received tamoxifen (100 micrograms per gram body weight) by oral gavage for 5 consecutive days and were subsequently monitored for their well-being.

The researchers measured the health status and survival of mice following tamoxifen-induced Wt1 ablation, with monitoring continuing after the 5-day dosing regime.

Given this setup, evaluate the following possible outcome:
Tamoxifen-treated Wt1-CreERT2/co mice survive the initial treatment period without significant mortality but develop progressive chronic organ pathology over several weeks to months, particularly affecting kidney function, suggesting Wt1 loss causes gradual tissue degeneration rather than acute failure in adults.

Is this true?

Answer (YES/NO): NO